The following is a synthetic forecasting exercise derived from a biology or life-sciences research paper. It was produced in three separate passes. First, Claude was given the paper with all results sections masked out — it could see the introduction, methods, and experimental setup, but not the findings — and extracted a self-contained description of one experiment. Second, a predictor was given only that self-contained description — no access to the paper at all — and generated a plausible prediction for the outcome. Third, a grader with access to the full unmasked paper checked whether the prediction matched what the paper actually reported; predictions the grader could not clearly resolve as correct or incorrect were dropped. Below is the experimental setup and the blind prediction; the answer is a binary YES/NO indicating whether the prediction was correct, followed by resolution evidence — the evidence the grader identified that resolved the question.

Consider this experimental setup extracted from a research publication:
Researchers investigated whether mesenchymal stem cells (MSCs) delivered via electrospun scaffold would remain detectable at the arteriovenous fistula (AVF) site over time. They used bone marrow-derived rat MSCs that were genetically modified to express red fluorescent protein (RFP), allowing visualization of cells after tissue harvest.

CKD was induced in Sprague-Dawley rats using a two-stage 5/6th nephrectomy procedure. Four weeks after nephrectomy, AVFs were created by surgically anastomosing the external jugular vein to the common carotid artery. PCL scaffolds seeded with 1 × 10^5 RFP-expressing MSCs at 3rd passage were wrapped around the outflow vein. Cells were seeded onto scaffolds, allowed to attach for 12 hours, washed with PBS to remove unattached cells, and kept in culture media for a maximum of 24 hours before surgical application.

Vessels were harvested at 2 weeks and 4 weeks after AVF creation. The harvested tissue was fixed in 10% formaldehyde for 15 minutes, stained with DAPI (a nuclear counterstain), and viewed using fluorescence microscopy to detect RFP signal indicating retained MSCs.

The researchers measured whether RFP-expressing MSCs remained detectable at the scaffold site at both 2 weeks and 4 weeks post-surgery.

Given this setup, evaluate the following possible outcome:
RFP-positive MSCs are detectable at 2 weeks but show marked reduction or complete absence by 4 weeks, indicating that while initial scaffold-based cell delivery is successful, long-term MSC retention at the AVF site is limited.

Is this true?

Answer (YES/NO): NO